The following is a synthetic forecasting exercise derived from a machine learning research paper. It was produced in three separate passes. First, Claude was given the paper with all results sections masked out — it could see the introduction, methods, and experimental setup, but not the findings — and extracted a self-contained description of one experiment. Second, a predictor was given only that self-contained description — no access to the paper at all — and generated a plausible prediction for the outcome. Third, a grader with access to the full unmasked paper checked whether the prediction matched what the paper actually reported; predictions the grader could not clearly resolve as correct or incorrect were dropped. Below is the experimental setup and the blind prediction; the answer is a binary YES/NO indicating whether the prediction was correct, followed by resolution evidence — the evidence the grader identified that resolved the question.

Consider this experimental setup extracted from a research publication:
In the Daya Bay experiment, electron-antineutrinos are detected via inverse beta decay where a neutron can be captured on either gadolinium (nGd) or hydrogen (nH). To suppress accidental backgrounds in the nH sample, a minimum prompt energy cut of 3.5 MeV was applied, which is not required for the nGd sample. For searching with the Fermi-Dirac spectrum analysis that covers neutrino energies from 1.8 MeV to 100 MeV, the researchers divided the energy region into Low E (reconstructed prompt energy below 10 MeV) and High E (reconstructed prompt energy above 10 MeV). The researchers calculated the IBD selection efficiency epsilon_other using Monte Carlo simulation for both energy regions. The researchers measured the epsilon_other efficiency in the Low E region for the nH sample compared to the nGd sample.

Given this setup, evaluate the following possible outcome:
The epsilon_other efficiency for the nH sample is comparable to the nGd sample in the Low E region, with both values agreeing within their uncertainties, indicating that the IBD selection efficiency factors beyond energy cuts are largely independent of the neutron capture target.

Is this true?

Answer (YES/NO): YES